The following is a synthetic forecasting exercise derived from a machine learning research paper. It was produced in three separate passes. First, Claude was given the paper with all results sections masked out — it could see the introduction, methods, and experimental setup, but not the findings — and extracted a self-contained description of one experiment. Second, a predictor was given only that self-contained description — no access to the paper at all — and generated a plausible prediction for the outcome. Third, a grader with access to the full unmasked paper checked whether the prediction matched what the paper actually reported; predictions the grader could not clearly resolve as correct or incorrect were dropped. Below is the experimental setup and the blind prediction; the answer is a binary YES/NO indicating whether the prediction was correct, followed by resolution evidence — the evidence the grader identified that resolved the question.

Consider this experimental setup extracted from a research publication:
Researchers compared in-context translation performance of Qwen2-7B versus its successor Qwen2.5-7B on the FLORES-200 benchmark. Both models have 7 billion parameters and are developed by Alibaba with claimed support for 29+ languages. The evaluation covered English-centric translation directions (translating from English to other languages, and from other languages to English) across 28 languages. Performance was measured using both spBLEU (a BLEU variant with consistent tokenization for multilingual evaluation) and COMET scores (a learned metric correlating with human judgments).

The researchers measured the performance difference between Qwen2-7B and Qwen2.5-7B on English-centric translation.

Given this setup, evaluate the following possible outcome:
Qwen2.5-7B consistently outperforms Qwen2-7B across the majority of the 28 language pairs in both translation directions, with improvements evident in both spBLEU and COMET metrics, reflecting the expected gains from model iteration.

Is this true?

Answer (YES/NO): NO